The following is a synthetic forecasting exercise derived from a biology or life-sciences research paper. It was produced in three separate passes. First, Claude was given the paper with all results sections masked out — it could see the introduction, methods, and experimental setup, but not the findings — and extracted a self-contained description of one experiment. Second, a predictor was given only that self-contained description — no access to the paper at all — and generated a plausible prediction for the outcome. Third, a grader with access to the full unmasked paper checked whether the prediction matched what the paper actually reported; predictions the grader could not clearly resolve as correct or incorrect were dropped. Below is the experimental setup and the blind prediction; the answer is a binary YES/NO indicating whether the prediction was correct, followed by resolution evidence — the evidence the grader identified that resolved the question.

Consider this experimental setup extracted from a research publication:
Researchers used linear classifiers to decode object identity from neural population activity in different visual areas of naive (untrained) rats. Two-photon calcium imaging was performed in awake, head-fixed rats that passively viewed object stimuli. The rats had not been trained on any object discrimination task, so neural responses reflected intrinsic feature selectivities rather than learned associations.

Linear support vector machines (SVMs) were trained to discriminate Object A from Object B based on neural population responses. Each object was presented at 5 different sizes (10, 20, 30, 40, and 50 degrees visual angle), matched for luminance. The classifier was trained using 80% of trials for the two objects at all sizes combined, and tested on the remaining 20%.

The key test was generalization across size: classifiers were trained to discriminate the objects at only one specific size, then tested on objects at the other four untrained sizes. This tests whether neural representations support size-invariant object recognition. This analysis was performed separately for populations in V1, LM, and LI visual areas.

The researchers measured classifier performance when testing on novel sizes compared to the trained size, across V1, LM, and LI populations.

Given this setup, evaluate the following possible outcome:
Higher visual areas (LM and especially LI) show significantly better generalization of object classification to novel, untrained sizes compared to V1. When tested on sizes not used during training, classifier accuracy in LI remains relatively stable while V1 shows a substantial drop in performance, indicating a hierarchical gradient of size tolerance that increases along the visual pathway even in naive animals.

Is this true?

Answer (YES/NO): NO